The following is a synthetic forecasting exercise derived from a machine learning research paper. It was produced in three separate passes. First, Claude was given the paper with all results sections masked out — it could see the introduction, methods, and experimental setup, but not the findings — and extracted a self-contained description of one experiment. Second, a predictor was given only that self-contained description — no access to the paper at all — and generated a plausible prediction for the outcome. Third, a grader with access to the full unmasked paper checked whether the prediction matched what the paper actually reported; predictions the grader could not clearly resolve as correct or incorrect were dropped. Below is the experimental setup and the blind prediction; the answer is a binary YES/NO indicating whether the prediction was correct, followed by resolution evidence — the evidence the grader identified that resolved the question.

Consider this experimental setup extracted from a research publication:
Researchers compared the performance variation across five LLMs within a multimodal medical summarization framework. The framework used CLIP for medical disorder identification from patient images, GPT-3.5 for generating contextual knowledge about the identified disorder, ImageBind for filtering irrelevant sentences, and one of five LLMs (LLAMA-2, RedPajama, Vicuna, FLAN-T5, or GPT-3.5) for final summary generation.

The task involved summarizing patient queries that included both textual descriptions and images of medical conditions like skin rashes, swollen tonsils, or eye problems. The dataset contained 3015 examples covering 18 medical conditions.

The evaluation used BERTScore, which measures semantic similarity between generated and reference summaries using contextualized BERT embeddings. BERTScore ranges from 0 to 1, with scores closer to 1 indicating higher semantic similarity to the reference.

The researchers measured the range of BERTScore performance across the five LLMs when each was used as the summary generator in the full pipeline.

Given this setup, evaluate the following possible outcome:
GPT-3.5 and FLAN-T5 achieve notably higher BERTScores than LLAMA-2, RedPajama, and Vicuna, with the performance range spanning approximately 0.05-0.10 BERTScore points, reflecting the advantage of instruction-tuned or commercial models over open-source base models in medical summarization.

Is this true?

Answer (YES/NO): NO